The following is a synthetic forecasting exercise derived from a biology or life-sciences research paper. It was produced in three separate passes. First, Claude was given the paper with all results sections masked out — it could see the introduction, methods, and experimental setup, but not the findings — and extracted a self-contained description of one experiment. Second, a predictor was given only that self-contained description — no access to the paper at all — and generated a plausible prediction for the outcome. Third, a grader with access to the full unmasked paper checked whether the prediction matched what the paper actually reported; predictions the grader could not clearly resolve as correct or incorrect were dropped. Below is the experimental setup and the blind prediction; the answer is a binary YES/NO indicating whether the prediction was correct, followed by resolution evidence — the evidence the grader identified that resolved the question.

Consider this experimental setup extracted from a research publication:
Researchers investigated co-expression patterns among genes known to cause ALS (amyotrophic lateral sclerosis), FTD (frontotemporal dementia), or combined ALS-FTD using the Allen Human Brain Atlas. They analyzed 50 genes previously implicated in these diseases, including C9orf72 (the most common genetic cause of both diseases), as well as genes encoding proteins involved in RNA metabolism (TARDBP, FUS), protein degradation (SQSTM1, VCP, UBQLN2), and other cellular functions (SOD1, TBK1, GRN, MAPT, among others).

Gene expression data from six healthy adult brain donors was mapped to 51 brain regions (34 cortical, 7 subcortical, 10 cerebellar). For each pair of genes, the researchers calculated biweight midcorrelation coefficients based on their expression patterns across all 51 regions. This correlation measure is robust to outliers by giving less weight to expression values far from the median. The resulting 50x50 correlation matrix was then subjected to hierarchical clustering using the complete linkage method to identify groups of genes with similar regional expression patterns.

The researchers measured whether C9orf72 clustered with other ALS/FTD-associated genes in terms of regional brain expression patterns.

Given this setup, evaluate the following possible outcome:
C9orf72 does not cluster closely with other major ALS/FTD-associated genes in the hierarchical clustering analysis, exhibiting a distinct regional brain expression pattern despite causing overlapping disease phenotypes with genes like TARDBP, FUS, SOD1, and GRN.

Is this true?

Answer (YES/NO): NO